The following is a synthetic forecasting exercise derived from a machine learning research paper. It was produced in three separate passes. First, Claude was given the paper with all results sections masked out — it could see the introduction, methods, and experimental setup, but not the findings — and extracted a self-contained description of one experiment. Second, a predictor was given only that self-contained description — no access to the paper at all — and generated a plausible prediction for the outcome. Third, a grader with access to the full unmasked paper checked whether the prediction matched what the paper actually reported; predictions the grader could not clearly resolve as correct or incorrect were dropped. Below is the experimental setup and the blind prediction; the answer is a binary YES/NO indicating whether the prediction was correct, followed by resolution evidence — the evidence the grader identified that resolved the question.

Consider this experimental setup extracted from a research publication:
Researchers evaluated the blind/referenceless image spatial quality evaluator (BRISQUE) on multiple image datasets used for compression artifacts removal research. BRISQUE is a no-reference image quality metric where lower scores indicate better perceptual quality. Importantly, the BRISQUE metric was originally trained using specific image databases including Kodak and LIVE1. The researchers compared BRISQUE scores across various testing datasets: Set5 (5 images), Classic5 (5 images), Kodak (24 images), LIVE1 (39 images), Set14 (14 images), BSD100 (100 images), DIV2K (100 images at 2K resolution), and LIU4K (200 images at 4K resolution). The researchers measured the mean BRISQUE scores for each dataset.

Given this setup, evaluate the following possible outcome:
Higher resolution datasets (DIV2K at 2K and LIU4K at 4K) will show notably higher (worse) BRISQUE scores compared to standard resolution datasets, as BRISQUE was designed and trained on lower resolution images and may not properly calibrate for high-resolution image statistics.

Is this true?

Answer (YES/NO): NO